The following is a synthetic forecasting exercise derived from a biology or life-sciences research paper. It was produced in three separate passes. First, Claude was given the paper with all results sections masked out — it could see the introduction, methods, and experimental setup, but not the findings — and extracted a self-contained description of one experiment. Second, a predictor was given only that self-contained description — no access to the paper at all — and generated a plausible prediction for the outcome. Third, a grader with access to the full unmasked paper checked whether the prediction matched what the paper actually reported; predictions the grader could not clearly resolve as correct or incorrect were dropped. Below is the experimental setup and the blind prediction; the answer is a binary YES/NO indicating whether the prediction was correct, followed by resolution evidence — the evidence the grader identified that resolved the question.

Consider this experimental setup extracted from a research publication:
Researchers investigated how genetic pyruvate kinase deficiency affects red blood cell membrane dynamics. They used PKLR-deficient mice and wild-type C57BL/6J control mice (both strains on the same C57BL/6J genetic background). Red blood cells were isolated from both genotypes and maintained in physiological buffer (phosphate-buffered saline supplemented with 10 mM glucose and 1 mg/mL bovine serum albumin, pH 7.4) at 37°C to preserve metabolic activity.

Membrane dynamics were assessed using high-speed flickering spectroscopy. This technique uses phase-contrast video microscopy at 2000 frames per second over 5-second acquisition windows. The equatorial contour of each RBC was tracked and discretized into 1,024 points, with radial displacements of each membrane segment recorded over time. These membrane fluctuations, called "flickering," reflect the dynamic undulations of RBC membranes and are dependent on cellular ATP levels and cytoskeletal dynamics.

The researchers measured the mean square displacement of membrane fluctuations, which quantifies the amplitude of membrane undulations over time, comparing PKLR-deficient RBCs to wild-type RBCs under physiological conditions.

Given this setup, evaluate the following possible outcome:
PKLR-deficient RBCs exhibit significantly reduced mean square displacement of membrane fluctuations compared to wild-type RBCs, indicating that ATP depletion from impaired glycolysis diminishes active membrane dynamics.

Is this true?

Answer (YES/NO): YES